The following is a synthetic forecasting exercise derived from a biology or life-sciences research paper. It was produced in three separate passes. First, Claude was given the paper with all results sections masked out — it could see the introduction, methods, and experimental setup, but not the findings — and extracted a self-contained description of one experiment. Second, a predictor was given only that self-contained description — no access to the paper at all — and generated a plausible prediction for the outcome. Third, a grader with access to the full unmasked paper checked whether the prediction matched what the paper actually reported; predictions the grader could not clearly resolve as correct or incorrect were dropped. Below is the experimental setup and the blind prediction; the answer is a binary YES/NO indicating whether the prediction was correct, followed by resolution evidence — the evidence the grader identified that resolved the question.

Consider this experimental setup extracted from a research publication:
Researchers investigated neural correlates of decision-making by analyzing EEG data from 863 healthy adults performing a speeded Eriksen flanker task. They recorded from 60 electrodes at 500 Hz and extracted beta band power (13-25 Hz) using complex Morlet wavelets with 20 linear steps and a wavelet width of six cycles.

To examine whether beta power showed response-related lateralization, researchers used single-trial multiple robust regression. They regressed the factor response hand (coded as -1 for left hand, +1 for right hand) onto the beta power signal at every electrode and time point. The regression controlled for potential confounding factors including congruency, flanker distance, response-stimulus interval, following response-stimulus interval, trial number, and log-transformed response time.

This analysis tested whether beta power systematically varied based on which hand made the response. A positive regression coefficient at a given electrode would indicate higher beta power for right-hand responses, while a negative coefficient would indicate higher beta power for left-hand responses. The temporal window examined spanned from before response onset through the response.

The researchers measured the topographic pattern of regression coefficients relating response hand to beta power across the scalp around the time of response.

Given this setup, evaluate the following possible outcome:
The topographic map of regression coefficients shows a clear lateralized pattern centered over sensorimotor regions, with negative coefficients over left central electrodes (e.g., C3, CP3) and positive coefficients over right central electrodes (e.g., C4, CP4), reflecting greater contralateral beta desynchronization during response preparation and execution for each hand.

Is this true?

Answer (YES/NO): YES